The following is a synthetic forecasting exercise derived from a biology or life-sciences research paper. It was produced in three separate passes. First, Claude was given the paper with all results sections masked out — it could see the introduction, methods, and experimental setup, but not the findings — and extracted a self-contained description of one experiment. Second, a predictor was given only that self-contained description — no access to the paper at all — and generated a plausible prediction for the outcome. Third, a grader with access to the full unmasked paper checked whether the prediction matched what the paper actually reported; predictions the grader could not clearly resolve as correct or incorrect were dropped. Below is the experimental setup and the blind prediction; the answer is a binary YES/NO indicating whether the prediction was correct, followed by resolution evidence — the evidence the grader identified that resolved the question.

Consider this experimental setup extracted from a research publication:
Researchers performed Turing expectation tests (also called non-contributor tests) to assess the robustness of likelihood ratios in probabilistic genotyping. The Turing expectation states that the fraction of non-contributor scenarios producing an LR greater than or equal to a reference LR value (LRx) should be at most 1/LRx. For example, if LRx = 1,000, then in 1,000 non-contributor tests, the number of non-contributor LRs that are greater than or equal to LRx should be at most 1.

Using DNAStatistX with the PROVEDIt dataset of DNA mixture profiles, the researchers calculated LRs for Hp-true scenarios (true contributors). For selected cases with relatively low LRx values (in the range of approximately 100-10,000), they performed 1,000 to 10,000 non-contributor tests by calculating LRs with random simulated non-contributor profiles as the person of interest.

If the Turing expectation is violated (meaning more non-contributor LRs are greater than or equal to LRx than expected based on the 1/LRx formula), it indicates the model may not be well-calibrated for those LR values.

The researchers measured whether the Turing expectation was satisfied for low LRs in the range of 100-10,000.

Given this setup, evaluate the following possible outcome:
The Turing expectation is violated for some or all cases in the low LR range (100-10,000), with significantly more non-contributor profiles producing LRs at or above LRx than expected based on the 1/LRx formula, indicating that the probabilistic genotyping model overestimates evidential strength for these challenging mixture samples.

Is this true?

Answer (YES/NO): NO